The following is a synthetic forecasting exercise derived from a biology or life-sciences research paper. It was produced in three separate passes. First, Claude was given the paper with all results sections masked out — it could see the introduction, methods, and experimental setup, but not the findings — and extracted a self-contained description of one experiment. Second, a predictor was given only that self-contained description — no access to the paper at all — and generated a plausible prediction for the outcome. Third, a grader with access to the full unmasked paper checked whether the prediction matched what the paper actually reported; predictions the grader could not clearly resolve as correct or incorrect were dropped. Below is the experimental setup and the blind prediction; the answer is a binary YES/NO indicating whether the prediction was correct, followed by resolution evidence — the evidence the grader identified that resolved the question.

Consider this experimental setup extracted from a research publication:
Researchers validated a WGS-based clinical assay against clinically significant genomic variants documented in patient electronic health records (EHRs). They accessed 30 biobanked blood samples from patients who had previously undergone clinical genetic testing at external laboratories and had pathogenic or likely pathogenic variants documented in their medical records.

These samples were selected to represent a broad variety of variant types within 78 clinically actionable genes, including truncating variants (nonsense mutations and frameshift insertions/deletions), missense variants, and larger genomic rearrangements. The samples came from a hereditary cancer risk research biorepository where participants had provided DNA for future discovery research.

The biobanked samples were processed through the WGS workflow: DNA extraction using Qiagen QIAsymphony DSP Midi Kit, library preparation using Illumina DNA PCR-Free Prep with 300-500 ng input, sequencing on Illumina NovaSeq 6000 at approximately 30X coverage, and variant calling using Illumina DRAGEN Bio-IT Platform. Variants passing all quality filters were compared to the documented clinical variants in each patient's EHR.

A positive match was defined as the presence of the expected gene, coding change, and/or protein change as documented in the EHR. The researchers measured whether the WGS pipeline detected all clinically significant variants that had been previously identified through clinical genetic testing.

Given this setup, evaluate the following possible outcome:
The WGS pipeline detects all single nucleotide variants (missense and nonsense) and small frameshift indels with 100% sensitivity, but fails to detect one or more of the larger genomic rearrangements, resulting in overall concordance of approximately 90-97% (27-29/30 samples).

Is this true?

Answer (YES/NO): NO